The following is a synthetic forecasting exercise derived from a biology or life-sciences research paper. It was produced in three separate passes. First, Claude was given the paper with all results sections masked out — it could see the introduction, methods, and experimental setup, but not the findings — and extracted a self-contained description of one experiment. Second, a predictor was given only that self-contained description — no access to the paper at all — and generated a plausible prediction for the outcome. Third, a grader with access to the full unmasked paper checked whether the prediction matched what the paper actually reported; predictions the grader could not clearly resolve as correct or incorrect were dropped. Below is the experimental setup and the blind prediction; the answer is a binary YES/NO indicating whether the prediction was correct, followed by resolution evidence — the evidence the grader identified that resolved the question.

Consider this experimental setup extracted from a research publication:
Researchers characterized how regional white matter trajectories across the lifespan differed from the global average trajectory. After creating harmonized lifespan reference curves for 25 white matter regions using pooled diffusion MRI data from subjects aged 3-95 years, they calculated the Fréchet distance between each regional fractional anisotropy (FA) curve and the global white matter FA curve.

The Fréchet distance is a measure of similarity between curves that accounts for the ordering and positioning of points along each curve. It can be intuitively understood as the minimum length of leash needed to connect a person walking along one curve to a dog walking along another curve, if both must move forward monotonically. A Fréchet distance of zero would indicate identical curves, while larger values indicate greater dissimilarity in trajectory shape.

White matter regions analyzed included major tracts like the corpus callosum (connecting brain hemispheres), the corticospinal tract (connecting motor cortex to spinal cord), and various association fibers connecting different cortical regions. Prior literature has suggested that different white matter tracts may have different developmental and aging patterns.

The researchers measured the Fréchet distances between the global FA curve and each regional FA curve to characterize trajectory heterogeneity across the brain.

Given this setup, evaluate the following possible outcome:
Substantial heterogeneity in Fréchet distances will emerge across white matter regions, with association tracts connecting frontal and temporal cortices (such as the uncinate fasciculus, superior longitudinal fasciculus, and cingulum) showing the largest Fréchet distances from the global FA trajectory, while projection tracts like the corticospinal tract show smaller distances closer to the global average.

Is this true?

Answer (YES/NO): NO